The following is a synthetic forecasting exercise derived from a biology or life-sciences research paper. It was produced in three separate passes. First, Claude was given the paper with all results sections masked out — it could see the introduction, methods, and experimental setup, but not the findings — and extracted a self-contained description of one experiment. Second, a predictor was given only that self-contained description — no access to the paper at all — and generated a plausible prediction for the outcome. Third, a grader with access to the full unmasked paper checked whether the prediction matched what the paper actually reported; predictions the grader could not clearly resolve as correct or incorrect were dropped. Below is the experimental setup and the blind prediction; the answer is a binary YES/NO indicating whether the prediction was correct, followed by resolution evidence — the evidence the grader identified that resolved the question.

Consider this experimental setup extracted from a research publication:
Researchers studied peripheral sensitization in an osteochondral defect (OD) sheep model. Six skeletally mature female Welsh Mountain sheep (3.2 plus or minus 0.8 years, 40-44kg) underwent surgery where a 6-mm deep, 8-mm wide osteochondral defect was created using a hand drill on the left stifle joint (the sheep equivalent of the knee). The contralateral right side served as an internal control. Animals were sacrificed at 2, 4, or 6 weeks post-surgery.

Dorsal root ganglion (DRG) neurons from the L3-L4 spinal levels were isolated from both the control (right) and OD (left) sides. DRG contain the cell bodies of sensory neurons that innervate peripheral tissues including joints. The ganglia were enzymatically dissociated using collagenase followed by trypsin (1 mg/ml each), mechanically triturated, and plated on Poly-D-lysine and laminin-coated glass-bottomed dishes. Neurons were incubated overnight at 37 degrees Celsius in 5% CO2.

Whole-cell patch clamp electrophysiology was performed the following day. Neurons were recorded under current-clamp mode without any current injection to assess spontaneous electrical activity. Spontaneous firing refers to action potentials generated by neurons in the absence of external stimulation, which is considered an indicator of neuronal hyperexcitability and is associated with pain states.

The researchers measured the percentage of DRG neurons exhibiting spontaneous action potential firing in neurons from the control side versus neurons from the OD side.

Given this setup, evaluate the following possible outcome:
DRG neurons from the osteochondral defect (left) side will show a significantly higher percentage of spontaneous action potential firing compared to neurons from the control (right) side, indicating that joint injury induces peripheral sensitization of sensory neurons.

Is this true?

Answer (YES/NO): YES